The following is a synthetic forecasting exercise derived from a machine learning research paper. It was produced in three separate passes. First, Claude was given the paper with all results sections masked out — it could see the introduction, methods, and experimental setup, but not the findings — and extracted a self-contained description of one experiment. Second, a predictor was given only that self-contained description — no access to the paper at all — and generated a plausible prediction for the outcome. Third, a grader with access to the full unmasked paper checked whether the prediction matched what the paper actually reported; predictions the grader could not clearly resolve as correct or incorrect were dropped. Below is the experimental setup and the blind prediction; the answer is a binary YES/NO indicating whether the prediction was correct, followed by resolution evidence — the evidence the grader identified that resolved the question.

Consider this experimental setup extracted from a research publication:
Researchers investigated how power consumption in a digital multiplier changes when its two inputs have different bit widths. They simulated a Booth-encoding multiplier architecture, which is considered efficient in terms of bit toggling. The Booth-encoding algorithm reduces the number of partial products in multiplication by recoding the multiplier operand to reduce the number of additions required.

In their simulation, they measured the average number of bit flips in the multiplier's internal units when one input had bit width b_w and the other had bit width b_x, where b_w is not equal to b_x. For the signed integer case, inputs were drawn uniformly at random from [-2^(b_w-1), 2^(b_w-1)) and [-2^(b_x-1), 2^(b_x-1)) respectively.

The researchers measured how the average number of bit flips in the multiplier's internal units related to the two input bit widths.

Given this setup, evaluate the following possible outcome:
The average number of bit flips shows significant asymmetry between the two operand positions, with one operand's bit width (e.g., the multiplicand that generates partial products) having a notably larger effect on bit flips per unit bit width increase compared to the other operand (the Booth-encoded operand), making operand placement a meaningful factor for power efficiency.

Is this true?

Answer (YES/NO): NO